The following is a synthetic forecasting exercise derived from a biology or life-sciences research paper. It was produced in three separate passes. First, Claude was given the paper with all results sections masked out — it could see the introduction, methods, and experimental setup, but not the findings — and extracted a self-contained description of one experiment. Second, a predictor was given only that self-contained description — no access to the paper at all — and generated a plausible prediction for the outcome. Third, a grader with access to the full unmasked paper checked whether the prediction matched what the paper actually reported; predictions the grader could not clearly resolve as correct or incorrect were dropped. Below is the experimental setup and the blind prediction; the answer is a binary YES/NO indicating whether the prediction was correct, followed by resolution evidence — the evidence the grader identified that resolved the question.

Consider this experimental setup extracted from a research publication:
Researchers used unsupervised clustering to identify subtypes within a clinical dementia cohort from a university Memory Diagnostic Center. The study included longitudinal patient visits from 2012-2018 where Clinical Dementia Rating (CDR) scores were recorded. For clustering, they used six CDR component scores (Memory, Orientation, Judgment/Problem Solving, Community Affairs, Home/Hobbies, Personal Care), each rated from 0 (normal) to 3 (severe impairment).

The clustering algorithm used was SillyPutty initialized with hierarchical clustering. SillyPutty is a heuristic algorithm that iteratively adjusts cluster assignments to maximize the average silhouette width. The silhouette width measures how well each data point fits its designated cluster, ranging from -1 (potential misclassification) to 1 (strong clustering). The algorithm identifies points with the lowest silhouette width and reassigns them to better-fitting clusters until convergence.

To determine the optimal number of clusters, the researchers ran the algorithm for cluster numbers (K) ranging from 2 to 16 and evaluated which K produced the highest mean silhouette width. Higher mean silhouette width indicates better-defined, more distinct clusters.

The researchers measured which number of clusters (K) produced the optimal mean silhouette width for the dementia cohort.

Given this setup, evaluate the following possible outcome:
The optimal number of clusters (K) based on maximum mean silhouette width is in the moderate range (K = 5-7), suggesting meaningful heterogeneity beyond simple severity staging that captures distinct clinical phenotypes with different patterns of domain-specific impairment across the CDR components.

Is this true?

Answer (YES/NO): NO